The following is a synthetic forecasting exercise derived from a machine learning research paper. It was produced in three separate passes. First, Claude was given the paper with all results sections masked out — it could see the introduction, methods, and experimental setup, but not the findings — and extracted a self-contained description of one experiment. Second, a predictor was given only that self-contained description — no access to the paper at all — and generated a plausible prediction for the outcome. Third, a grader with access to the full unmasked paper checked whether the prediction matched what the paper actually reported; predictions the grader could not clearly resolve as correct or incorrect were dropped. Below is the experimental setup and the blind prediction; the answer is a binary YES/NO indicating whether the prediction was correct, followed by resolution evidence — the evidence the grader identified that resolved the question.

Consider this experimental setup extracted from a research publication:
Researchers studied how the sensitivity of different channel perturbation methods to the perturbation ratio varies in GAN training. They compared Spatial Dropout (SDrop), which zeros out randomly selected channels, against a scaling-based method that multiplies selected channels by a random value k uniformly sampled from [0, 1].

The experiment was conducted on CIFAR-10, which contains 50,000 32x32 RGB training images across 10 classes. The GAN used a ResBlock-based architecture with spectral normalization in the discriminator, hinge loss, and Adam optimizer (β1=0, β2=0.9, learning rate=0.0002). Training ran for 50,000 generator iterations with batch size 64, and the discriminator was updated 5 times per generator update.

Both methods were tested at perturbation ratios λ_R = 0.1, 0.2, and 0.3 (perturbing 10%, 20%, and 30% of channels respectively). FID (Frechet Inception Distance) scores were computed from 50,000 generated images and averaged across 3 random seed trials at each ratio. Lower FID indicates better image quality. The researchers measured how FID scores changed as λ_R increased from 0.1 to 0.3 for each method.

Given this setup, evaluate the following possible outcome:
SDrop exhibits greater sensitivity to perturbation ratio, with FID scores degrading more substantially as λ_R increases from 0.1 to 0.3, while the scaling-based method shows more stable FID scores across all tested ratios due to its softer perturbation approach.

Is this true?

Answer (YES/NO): YES